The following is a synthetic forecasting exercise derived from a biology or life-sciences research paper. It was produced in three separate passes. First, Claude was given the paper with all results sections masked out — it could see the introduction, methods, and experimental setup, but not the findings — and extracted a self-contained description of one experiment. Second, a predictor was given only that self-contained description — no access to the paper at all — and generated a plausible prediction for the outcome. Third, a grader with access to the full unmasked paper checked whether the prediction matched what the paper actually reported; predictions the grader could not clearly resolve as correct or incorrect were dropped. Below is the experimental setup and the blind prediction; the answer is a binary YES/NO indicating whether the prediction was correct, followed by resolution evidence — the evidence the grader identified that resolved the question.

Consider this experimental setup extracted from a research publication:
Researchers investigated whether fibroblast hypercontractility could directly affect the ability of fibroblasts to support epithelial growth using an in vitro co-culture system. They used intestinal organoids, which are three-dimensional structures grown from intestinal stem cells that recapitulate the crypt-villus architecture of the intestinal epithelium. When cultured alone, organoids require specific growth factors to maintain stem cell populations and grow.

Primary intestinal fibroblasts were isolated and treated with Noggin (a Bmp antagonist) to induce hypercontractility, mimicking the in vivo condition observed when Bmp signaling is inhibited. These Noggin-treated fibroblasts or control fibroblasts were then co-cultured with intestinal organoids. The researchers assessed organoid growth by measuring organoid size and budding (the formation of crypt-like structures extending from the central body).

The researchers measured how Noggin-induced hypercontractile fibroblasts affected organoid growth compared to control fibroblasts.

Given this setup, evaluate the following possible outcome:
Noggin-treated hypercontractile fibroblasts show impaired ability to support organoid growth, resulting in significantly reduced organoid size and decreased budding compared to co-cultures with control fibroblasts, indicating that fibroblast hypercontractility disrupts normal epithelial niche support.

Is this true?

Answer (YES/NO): NO